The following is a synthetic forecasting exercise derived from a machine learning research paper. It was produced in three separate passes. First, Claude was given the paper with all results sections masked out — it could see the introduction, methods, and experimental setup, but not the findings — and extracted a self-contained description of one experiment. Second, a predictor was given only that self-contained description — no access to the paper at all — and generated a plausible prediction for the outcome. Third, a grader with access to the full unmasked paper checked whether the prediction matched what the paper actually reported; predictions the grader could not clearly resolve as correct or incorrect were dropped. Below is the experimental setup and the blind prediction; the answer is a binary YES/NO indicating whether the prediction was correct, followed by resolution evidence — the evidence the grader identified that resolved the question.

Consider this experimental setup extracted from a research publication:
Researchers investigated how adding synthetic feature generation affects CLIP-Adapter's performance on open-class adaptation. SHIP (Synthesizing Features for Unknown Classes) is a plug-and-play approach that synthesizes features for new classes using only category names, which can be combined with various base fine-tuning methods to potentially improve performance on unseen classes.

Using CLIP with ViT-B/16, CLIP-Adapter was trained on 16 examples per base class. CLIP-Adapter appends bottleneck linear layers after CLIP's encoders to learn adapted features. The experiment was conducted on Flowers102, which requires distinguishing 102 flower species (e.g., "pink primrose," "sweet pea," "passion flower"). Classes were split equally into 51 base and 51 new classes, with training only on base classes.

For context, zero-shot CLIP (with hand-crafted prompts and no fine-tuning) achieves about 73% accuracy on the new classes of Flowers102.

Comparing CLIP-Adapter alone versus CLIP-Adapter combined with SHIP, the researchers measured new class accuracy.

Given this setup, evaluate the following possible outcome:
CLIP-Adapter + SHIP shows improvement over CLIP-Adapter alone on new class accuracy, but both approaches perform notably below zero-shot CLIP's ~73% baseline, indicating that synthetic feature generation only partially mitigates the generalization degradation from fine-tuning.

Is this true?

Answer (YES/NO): YES